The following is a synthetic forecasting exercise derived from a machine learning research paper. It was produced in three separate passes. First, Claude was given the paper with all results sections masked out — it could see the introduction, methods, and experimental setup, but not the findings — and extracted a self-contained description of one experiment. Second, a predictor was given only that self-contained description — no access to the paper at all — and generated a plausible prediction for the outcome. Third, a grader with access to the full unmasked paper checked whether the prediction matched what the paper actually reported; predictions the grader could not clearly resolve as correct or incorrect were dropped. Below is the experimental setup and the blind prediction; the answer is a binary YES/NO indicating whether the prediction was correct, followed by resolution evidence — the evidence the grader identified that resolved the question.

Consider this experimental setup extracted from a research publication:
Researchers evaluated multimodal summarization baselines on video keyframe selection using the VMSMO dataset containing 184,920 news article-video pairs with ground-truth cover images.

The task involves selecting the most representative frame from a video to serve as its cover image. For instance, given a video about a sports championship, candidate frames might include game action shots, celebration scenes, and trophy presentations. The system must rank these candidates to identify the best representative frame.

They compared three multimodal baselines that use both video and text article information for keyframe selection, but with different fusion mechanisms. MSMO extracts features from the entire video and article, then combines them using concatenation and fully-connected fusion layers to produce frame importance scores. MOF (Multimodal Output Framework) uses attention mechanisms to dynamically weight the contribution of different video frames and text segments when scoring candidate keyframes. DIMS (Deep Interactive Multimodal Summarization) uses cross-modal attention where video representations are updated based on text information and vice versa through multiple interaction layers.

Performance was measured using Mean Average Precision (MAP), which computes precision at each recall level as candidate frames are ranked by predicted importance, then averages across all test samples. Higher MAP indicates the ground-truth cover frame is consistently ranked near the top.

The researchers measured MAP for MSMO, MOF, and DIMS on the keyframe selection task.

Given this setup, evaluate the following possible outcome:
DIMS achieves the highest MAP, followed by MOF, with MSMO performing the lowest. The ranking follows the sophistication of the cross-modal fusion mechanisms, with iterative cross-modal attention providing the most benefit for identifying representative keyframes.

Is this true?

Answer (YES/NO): YES